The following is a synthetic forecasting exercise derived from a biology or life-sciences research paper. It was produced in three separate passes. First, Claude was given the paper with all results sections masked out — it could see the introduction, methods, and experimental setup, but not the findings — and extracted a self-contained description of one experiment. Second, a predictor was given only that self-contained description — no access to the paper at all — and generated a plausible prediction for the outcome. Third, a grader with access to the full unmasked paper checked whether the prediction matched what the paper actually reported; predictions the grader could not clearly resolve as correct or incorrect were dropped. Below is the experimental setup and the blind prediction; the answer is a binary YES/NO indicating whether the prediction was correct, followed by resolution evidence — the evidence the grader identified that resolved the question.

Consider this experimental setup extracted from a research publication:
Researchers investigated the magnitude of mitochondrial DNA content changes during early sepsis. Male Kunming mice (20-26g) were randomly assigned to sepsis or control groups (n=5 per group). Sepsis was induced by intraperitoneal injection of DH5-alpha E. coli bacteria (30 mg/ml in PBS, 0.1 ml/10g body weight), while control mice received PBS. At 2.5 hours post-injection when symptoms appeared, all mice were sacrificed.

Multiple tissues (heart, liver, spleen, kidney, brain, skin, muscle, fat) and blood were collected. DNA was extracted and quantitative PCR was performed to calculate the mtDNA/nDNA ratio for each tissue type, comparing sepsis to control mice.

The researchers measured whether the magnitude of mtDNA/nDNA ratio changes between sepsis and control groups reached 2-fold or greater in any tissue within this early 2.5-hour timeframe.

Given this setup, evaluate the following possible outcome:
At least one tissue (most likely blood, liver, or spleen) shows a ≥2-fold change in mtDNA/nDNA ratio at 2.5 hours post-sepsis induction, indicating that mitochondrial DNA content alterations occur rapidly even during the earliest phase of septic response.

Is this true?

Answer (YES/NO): YES